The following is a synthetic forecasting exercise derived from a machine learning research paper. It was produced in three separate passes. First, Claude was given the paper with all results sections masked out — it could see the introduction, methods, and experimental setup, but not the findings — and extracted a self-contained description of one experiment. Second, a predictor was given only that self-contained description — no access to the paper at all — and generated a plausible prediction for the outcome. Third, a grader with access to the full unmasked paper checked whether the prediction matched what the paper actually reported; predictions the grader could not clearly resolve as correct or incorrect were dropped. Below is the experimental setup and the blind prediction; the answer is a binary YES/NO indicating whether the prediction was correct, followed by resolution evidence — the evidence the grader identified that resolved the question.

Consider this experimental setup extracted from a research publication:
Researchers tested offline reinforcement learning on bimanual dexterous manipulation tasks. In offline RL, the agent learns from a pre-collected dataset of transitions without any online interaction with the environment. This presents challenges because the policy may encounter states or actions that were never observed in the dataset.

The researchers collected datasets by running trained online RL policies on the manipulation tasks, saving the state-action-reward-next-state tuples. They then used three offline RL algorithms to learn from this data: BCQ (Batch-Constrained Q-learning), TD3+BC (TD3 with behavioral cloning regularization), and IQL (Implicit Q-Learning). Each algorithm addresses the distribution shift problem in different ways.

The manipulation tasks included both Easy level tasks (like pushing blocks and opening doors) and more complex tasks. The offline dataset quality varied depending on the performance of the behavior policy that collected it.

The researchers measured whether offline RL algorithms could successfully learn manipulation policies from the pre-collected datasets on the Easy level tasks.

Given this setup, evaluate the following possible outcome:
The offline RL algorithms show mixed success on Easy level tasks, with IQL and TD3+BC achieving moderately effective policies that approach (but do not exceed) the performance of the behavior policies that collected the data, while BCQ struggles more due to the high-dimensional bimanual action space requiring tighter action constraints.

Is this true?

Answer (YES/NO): NO